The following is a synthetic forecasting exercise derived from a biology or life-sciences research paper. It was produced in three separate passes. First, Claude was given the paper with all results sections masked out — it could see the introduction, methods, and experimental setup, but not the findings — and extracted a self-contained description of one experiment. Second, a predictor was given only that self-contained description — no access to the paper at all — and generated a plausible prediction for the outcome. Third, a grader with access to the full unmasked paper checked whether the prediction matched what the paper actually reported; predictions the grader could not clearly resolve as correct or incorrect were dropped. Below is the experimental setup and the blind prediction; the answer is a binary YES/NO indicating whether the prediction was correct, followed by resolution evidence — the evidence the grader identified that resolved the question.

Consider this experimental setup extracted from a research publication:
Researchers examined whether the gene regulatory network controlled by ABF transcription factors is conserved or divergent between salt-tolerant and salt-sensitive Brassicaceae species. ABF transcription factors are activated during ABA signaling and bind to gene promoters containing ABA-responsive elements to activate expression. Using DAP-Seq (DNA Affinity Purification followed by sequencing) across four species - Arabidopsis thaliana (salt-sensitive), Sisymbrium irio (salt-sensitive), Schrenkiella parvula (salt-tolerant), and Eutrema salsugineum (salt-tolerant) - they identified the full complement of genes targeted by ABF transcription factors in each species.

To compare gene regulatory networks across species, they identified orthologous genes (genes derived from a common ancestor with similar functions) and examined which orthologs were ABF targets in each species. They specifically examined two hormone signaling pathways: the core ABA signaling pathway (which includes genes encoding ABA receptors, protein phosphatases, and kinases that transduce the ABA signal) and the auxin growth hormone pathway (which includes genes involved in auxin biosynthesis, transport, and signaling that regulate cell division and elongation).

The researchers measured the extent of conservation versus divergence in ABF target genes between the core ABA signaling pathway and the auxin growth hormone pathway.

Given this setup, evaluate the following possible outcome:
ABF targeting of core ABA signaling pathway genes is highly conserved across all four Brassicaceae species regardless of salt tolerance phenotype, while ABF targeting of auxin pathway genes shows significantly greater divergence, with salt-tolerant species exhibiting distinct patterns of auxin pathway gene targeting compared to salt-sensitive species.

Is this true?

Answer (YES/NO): NO